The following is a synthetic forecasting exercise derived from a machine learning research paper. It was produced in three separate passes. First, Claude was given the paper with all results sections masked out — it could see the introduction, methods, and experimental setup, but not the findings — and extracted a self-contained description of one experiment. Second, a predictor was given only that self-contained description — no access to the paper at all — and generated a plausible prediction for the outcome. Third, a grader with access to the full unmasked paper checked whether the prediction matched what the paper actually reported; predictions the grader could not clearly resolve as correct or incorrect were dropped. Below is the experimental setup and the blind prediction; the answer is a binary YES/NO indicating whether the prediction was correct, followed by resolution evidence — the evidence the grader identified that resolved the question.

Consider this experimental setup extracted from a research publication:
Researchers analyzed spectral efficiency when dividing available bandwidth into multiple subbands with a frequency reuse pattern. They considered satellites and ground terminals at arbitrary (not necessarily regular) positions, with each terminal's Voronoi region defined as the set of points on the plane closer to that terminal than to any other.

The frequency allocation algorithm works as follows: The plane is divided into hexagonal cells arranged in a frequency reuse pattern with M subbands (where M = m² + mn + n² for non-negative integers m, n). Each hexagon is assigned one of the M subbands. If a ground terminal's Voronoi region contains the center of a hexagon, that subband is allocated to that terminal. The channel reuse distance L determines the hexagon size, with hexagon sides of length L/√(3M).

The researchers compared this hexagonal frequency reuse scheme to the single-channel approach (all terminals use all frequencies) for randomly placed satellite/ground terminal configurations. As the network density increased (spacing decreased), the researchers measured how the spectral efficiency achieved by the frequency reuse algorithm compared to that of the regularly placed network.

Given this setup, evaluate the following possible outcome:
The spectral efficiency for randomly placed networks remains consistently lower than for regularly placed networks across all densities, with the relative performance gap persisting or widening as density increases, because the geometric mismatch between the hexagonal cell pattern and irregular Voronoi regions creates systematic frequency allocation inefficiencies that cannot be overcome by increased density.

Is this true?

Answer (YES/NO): NO